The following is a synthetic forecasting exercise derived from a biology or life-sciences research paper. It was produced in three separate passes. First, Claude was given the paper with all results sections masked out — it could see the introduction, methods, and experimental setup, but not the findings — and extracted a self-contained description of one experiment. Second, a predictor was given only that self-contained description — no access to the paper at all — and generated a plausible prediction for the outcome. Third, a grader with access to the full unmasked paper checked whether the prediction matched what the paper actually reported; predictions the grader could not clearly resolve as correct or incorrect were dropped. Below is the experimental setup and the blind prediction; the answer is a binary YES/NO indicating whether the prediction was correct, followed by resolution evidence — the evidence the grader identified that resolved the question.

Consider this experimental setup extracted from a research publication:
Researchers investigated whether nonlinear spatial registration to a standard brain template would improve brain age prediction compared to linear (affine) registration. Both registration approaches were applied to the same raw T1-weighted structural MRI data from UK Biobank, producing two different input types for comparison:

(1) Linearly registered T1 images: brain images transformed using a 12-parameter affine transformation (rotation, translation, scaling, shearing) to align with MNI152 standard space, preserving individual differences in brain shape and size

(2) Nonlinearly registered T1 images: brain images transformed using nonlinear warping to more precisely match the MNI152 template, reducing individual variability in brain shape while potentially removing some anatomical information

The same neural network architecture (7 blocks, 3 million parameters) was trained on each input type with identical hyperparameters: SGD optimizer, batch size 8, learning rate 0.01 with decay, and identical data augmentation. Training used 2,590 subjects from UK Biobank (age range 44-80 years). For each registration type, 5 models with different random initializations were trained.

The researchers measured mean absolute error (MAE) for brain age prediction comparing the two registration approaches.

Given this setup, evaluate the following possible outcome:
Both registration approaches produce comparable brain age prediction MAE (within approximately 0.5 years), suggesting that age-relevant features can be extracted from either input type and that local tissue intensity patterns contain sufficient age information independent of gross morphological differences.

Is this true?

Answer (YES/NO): YES